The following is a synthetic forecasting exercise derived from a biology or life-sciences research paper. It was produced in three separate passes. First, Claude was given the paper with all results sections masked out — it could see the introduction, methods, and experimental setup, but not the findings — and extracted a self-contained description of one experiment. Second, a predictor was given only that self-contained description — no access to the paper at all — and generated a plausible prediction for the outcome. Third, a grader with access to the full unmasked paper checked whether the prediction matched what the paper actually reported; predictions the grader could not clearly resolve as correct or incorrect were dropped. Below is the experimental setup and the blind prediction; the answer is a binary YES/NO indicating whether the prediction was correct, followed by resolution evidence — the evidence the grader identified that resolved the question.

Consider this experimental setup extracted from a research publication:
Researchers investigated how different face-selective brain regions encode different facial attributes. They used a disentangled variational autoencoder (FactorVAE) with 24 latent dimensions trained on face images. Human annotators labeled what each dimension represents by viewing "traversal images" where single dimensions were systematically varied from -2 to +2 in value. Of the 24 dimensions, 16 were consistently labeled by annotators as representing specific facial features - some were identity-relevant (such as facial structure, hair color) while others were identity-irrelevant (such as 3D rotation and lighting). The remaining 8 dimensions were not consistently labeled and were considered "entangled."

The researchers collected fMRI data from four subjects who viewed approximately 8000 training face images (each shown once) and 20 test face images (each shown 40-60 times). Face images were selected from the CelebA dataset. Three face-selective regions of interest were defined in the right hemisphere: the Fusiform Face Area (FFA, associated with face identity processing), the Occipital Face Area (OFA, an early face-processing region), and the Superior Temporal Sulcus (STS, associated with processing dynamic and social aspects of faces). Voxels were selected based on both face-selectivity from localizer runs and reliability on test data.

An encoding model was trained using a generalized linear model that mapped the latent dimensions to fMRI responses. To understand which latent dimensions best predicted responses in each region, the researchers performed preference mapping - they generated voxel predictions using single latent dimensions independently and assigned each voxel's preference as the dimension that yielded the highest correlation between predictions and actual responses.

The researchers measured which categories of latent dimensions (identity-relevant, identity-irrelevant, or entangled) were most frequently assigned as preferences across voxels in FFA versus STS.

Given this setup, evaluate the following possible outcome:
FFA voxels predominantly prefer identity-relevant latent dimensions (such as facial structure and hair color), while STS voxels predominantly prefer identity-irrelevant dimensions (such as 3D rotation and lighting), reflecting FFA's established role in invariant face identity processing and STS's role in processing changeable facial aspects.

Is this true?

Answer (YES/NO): NO